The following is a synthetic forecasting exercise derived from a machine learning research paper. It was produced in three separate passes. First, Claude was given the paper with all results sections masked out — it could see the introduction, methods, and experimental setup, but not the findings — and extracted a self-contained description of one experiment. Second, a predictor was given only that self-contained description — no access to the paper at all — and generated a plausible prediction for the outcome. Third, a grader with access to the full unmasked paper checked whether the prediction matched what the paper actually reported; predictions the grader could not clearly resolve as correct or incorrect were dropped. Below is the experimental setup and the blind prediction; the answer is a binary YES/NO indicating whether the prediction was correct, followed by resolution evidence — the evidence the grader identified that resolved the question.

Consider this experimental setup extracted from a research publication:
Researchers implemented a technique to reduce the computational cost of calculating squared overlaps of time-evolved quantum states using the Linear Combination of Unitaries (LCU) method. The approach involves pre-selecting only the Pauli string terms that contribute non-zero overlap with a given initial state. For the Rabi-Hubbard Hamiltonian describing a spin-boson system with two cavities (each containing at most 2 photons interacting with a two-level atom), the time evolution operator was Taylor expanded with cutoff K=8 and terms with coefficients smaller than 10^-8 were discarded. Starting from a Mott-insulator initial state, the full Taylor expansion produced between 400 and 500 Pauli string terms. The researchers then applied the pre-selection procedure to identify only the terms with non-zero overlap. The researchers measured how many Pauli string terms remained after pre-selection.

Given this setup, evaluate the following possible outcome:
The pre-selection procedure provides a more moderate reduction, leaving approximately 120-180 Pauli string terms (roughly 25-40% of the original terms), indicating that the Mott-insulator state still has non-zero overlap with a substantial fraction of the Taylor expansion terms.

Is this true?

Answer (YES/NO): NO